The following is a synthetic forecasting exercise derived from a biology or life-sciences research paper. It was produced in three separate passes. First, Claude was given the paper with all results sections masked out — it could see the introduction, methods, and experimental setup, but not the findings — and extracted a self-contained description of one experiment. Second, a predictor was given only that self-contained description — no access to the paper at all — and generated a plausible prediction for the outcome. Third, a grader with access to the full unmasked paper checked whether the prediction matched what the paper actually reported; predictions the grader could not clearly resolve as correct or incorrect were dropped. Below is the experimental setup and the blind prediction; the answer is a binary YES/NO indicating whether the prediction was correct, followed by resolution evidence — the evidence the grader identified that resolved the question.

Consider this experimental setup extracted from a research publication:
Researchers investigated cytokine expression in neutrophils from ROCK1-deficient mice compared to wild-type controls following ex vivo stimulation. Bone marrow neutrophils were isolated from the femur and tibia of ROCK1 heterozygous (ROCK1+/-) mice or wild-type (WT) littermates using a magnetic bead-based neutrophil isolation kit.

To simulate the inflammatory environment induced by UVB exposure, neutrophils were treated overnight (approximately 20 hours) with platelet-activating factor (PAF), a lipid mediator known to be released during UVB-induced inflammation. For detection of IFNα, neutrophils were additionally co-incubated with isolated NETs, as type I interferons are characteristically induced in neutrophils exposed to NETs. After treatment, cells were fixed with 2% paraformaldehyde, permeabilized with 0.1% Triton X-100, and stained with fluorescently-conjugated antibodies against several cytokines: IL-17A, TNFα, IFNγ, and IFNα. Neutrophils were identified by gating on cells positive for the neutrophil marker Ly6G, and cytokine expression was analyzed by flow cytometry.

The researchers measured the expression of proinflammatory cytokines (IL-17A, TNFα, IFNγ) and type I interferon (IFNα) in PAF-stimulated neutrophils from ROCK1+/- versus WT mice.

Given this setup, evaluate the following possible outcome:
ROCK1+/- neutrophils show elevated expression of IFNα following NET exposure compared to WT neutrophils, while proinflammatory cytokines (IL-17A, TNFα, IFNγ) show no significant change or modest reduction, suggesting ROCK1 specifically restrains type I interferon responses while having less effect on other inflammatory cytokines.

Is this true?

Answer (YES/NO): NO